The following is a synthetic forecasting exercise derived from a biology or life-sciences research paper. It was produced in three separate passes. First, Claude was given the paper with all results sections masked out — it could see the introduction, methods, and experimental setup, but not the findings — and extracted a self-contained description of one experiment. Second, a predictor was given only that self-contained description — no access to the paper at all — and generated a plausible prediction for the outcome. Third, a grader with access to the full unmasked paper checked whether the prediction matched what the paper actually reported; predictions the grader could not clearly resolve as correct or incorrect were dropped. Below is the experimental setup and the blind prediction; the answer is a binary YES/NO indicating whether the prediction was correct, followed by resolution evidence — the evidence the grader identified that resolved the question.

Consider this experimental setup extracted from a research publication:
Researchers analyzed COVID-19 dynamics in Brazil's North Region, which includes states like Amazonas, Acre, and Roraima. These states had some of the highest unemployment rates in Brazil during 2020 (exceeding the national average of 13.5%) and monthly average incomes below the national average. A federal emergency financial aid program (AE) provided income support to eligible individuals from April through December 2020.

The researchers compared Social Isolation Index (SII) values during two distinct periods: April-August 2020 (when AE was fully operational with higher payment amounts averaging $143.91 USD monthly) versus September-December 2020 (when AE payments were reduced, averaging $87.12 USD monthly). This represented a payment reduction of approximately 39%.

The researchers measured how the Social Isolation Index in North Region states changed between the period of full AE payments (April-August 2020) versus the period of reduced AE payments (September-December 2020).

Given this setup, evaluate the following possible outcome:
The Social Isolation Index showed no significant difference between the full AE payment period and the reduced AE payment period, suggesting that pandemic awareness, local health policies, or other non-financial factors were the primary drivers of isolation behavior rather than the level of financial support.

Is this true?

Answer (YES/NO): NO